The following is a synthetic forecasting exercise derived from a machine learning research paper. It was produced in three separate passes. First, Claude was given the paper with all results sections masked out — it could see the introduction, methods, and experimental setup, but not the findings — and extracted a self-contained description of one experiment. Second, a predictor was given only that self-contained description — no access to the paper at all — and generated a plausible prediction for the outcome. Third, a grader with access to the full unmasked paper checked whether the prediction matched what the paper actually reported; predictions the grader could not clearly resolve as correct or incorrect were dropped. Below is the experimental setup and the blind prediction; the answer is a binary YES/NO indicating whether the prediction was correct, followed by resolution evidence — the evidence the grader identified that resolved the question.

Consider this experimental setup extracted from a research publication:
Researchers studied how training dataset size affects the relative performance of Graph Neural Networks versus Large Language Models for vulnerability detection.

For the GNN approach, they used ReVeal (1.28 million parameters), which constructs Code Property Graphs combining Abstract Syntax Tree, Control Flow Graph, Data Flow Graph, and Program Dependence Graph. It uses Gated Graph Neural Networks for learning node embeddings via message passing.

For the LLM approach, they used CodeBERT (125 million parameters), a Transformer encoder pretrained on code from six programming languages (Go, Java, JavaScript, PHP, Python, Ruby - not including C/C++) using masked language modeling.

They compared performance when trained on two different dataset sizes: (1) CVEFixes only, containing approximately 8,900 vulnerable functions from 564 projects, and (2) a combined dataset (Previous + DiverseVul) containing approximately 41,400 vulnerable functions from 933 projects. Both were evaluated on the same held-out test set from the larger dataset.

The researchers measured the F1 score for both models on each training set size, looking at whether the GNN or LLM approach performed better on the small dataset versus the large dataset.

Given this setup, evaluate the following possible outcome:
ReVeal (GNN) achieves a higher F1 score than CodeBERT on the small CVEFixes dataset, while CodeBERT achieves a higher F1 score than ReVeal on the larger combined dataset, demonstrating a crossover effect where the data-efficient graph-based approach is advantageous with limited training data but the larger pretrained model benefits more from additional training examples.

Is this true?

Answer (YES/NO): YES